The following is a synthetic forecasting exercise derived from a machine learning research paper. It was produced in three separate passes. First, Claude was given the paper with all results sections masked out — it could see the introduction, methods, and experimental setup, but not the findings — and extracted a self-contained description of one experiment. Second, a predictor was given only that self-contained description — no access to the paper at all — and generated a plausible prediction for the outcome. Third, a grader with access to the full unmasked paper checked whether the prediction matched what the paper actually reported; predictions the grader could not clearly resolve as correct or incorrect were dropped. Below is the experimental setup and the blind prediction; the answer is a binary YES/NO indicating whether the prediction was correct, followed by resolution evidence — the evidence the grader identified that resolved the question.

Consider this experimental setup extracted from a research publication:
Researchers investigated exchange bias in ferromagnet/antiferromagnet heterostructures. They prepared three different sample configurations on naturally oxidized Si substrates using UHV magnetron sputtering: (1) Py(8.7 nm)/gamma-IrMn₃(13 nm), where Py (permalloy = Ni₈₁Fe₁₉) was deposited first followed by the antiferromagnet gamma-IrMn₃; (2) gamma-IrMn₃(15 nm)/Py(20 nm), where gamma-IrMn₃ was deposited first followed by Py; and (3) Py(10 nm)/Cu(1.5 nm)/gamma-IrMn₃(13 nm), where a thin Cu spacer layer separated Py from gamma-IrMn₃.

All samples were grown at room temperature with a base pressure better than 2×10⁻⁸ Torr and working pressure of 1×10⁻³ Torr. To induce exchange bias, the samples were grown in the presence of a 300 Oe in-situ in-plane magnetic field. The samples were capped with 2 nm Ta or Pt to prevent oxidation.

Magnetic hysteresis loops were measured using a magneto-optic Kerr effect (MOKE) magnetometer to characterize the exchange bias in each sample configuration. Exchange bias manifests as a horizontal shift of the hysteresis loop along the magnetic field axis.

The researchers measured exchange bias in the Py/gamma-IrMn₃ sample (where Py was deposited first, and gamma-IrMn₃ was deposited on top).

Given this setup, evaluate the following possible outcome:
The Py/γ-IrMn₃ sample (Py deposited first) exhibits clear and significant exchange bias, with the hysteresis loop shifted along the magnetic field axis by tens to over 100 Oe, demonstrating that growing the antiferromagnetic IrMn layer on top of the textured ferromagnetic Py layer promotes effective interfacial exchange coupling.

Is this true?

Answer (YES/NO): YES